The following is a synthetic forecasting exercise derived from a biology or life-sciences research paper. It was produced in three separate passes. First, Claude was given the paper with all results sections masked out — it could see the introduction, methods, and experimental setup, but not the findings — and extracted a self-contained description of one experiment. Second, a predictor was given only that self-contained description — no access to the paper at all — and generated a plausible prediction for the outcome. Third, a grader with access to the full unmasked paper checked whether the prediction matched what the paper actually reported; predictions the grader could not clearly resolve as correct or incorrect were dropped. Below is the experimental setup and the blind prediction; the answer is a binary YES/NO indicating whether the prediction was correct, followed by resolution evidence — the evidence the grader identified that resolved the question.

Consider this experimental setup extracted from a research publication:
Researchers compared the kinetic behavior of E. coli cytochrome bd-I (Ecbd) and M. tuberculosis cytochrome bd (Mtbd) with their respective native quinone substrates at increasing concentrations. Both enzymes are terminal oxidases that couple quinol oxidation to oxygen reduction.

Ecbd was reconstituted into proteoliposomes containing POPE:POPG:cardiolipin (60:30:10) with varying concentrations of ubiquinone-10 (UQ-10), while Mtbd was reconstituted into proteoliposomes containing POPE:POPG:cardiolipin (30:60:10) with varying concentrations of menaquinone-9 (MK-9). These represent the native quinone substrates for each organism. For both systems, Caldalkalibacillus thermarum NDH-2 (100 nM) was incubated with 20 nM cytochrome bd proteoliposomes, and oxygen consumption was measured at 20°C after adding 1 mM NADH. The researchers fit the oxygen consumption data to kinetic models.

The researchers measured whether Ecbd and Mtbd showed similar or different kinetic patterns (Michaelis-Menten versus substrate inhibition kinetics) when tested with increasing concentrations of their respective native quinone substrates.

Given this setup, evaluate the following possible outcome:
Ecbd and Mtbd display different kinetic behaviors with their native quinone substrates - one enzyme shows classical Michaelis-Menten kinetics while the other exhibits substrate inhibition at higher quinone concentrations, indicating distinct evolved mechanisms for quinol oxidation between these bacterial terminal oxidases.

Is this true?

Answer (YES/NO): YES